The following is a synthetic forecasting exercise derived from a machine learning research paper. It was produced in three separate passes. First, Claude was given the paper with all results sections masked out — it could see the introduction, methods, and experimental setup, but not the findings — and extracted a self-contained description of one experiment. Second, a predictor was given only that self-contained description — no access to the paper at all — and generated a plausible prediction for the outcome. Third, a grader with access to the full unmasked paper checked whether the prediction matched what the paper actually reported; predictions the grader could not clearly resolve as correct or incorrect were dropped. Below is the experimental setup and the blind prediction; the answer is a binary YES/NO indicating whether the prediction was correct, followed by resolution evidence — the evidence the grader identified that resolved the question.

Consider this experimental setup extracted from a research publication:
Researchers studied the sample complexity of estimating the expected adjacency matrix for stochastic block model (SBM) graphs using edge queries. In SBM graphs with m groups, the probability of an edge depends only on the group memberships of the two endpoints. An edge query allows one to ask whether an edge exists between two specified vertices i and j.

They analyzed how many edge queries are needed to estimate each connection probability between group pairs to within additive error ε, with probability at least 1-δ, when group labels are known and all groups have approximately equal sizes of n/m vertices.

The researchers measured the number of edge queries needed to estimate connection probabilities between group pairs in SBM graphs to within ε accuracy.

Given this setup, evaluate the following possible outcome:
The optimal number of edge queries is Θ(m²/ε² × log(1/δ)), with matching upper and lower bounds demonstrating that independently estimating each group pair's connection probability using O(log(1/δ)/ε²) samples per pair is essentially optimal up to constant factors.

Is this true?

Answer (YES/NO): NO